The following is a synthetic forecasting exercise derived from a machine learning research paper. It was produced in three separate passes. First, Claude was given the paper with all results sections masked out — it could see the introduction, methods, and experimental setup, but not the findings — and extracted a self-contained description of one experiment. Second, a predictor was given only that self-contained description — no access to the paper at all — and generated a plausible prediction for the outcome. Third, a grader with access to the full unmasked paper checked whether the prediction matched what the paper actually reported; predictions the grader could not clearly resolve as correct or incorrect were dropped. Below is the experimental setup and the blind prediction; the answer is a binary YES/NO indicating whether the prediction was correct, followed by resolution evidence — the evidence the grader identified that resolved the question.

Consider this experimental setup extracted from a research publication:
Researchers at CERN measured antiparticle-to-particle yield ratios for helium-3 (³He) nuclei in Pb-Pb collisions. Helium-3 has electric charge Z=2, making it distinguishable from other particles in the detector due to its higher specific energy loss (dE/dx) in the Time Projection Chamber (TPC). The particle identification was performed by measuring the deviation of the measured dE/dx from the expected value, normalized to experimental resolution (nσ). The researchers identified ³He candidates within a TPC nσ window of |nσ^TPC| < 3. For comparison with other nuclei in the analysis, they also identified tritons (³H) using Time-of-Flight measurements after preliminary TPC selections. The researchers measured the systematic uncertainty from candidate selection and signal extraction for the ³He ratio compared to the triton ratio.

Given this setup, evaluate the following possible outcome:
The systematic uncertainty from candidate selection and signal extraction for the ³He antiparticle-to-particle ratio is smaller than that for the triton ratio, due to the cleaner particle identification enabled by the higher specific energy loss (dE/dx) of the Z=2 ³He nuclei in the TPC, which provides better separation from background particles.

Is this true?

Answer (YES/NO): YES